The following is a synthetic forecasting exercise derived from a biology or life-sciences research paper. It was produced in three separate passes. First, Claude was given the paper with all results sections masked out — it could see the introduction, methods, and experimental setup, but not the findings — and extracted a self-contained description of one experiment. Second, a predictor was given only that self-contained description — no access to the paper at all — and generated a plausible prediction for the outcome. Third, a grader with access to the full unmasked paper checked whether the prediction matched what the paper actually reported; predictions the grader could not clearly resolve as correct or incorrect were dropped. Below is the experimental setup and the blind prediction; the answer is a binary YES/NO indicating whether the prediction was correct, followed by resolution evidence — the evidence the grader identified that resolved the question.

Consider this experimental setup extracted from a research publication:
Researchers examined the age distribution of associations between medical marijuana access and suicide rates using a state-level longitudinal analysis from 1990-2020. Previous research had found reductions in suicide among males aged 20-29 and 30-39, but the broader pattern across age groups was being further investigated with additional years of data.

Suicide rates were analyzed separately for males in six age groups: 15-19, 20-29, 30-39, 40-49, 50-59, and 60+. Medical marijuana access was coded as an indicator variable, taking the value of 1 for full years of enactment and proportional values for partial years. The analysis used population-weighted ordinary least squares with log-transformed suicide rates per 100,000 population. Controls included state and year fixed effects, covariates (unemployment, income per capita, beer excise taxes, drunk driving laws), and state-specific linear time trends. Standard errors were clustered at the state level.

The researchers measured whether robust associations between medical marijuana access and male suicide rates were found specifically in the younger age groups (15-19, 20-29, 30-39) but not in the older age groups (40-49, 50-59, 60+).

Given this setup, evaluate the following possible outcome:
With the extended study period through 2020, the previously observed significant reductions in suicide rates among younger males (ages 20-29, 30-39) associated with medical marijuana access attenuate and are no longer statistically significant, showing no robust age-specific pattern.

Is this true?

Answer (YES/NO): NO